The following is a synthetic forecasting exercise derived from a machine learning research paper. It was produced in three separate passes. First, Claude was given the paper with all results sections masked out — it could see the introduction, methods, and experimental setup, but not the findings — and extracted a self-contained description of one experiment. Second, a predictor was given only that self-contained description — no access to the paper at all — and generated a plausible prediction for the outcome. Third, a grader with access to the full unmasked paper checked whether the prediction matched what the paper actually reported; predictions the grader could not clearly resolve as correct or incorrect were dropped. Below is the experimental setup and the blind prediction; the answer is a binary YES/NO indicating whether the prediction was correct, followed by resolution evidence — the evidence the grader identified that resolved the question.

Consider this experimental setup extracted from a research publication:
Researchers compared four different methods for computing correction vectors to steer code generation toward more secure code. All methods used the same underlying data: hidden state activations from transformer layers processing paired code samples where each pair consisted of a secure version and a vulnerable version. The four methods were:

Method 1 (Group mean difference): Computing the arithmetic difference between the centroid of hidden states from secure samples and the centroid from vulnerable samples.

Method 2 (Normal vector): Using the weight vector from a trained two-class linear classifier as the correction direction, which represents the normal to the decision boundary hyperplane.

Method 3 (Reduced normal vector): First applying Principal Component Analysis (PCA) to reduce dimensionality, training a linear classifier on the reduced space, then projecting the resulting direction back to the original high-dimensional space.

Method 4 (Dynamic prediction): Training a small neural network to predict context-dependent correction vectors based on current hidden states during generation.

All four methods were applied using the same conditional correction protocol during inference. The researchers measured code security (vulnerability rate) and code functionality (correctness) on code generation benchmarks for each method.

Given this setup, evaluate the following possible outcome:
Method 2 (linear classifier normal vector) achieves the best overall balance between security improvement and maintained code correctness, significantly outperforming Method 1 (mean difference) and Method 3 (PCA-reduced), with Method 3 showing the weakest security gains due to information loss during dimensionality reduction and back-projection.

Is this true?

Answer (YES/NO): NO